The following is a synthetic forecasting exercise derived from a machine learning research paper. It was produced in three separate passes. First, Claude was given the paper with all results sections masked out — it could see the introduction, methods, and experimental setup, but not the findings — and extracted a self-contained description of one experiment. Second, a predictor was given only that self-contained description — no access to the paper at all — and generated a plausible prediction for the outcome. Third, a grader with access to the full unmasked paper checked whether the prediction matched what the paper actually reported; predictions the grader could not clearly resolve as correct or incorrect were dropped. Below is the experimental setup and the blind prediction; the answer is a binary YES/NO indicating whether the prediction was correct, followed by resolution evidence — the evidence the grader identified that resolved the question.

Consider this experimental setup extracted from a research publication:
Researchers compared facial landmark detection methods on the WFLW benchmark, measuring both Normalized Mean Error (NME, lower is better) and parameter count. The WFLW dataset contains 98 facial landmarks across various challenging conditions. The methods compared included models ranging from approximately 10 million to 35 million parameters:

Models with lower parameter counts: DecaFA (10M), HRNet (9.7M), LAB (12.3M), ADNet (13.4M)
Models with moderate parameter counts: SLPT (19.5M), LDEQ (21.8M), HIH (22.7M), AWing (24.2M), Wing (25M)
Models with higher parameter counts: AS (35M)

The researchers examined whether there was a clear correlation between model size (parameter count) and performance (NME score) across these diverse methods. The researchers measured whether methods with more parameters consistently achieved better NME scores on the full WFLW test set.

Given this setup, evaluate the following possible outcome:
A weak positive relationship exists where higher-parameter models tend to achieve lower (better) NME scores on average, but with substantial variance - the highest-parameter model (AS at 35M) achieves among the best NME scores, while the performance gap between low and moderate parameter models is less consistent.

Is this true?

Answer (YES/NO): NO